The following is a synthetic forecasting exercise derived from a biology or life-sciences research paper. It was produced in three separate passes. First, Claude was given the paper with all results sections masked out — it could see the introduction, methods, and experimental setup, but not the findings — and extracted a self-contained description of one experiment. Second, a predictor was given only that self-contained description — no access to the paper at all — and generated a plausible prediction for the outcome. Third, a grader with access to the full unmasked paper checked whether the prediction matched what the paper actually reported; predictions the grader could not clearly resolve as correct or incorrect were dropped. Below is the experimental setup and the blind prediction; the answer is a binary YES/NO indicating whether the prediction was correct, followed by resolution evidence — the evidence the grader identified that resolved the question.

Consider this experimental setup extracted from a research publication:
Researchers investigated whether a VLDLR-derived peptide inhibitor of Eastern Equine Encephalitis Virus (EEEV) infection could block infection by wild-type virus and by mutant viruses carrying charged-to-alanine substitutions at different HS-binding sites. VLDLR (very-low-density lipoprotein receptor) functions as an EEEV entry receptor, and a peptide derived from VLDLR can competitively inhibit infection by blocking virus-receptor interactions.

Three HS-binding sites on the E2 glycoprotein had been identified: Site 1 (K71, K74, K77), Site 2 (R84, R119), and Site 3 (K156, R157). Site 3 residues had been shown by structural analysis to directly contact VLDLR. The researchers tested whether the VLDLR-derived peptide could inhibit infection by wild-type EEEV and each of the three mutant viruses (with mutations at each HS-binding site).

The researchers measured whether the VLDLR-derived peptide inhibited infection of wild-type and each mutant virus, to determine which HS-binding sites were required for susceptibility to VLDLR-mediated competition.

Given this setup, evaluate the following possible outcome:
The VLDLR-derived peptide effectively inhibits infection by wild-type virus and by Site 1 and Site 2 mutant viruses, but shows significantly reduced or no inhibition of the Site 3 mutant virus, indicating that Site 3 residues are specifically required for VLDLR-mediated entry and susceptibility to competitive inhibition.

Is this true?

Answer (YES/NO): NO